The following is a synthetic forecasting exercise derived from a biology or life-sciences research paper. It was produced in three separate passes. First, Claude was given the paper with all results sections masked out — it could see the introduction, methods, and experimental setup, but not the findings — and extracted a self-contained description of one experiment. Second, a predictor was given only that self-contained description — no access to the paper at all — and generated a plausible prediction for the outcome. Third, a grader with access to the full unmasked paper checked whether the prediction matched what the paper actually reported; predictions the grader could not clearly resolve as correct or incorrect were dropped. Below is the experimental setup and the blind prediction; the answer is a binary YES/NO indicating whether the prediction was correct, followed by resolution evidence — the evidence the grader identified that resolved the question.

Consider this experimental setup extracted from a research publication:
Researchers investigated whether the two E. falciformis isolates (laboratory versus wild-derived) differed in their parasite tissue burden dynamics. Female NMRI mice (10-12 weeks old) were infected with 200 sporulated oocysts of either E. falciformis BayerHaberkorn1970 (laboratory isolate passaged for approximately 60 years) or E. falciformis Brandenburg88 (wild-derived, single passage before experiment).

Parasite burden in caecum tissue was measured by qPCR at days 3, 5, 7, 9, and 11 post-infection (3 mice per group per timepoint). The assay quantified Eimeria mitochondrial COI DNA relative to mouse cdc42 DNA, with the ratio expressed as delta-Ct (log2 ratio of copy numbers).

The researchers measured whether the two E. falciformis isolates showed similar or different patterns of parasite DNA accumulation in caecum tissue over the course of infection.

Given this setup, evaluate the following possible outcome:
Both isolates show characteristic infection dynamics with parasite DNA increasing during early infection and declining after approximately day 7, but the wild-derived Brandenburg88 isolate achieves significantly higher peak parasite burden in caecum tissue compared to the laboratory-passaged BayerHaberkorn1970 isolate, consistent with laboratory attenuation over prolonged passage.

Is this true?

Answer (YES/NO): NO